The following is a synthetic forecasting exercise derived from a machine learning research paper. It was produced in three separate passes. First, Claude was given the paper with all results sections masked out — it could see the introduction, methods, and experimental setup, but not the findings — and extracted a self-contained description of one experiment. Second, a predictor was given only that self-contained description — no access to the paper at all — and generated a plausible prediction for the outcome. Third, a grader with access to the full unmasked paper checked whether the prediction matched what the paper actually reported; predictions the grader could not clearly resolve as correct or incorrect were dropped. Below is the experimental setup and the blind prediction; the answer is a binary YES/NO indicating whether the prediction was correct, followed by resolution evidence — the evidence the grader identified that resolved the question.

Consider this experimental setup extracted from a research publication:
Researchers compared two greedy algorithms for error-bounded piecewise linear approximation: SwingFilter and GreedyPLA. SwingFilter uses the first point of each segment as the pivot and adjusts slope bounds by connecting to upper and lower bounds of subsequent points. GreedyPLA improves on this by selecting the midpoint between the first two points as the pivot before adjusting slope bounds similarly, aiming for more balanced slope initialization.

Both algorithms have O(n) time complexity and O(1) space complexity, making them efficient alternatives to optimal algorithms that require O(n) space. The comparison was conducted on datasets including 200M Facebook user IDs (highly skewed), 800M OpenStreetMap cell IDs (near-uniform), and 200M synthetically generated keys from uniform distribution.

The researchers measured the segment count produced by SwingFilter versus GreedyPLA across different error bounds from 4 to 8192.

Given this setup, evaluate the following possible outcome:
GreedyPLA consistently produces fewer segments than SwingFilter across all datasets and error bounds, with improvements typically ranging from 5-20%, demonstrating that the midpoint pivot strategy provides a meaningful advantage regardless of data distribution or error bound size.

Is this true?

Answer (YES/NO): NO